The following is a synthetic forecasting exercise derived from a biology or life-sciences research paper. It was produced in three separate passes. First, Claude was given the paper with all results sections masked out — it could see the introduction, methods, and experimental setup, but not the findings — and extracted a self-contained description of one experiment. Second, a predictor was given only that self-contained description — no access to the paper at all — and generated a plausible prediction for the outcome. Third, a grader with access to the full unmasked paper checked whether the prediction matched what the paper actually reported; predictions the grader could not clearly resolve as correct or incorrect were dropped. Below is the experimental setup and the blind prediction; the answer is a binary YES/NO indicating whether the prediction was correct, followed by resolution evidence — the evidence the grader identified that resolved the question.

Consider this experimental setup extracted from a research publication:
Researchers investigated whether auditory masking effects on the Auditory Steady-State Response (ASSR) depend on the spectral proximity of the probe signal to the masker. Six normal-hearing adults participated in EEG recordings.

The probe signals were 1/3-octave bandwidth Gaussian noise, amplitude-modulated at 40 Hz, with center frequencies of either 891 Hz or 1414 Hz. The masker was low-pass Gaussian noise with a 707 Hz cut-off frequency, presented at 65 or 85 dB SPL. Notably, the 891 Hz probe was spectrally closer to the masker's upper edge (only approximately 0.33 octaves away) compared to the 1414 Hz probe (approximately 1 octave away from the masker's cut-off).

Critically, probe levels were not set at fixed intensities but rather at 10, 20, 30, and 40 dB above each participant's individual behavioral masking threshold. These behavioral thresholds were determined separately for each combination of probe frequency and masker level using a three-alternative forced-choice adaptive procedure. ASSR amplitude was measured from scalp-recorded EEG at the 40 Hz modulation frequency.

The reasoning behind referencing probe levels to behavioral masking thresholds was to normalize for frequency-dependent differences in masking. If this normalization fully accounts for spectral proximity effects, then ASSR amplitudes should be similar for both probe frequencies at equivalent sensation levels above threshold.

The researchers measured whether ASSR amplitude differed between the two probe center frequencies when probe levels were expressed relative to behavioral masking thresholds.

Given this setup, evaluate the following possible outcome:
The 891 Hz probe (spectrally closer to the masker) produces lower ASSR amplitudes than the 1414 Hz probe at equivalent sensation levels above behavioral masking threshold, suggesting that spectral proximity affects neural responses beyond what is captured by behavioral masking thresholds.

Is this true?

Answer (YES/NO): NO